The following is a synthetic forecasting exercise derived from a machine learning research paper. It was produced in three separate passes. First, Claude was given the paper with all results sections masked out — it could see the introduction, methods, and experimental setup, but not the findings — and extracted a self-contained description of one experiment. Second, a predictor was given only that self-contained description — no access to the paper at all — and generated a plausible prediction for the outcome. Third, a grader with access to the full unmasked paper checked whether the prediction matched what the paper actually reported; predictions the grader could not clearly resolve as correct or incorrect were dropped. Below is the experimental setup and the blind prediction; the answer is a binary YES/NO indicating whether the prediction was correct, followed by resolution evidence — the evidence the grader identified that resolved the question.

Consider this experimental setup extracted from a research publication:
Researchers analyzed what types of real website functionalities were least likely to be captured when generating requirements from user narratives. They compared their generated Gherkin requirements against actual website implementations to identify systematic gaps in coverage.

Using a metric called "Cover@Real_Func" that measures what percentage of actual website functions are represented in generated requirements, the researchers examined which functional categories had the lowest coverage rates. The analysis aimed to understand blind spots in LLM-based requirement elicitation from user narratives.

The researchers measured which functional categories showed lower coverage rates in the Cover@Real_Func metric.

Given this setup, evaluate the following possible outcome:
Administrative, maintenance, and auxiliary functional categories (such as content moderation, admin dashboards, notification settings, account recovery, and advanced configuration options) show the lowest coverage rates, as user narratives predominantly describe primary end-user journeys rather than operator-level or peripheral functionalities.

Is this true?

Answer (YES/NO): NO